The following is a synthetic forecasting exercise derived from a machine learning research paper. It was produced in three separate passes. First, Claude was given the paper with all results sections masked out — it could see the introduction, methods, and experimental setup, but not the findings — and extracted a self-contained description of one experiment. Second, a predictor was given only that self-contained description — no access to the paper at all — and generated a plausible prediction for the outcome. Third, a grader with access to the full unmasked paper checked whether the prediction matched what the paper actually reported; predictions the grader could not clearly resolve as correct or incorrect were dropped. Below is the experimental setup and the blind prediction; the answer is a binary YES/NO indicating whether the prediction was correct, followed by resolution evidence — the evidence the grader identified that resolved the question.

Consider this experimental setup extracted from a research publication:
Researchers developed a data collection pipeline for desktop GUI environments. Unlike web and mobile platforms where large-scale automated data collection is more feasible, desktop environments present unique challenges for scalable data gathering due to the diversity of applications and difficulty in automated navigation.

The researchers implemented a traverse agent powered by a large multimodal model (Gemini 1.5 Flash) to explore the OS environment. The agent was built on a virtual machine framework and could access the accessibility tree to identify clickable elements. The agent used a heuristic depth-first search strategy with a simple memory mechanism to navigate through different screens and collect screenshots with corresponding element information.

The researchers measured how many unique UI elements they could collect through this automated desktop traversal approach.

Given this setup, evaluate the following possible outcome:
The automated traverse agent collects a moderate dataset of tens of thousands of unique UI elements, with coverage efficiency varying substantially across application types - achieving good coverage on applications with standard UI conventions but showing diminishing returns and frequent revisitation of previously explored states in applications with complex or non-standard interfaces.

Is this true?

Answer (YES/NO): NO